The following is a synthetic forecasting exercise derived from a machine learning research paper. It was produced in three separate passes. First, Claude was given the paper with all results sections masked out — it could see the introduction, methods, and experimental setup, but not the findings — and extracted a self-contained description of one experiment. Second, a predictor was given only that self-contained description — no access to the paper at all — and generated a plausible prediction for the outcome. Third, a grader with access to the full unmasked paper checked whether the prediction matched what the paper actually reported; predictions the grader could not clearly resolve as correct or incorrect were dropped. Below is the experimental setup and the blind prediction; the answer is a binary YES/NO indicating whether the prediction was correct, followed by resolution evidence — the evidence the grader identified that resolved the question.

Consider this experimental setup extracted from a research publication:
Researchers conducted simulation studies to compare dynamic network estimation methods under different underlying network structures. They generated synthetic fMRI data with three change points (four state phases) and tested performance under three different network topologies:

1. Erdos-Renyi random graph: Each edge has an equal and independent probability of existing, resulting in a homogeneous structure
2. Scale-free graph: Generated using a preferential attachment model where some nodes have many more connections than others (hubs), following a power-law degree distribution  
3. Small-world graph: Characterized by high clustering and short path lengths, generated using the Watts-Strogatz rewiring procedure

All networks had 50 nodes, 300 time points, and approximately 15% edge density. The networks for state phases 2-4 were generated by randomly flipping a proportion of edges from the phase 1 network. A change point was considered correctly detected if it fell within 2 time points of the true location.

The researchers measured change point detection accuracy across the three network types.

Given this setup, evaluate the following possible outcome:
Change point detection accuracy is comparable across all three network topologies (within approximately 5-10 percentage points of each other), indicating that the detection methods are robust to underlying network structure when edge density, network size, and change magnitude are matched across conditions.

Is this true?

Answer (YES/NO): YES